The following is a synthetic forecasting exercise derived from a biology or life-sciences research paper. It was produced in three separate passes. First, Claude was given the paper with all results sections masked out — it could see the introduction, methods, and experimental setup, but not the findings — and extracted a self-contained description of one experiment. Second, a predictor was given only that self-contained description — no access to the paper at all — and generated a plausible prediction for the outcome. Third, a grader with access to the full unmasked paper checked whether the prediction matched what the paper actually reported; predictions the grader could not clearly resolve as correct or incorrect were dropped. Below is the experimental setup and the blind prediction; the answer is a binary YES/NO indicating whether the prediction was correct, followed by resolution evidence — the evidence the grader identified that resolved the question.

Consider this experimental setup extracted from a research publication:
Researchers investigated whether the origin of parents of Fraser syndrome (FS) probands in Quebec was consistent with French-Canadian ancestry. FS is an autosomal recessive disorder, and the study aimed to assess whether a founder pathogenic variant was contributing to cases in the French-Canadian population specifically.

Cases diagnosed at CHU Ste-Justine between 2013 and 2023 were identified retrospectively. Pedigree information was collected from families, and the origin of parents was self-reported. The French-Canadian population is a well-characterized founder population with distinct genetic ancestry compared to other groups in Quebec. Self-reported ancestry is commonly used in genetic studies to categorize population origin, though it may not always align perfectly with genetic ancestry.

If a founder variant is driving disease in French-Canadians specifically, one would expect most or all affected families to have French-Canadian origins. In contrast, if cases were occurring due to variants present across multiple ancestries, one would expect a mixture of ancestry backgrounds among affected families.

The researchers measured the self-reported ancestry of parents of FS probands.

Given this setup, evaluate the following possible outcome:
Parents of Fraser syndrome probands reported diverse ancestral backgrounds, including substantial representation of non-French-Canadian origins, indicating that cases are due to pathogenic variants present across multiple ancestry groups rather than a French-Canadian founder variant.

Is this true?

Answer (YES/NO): NO